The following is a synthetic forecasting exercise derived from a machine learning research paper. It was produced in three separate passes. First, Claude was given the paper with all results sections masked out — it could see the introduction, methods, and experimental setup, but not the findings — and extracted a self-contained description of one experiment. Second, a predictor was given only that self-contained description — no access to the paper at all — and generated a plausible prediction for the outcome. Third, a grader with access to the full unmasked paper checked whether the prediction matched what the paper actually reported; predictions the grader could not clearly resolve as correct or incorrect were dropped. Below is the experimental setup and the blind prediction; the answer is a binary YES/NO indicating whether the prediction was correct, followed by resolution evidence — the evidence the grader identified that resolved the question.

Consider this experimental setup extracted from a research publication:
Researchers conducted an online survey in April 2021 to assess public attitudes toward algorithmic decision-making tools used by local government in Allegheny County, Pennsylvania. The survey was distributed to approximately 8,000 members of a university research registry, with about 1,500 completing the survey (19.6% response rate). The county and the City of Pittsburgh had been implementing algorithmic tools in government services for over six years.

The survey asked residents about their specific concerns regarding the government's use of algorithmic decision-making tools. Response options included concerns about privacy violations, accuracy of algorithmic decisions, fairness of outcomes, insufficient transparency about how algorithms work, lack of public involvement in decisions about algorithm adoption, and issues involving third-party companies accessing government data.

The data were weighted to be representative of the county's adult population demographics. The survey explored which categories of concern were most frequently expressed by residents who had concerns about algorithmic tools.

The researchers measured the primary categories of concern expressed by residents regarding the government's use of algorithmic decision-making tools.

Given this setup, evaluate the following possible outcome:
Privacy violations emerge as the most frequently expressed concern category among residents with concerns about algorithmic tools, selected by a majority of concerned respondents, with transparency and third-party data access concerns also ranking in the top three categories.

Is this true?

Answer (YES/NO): NO